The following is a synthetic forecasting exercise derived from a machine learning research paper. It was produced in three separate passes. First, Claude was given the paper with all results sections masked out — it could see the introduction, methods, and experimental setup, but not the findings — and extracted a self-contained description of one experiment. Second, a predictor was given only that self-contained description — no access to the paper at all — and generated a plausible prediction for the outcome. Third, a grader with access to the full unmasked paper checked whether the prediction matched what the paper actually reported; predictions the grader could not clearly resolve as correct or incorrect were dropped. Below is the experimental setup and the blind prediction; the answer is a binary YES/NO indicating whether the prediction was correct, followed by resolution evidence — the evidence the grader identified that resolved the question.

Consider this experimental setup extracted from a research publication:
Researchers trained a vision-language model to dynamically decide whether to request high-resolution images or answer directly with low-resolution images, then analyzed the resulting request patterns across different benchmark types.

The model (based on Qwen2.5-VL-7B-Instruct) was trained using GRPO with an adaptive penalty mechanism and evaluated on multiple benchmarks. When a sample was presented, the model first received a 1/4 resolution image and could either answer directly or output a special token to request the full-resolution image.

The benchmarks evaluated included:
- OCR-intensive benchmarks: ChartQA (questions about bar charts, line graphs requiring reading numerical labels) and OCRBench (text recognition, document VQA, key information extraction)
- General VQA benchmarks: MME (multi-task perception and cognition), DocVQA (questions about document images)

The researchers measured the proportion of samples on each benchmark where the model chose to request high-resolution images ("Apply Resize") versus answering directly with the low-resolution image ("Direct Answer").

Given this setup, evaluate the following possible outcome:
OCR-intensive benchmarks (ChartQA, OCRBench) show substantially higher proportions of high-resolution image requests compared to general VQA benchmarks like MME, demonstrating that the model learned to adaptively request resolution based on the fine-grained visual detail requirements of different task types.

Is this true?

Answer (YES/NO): YES